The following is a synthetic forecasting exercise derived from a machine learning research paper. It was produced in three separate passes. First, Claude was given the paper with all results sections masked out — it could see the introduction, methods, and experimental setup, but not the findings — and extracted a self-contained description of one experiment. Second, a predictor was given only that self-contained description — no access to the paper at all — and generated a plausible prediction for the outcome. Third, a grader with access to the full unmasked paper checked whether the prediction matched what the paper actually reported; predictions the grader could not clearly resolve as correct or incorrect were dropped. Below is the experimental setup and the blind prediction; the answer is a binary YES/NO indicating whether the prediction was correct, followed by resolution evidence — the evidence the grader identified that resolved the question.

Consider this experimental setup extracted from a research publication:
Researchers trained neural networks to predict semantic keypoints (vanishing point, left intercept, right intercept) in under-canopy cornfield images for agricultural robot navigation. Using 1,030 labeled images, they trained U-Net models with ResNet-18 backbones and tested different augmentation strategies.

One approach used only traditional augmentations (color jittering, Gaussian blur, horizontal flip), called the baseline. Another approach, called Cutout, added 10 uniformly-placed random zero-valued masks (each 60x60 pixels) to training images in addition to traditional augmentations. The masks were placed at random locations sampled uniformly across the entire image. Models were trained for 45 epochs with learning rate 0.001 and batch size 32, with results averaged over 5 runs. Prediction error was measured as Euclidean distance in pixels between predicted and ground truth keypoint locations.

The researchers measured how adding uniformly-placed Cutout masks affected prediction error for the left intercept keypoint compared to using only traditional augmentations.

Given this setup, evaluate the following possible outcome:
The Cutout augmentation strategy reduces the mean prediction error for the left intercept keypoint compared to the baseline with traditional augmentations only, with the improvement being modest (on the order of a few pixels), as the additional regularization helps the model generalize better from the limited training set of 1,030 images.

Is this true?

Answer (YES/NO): NO